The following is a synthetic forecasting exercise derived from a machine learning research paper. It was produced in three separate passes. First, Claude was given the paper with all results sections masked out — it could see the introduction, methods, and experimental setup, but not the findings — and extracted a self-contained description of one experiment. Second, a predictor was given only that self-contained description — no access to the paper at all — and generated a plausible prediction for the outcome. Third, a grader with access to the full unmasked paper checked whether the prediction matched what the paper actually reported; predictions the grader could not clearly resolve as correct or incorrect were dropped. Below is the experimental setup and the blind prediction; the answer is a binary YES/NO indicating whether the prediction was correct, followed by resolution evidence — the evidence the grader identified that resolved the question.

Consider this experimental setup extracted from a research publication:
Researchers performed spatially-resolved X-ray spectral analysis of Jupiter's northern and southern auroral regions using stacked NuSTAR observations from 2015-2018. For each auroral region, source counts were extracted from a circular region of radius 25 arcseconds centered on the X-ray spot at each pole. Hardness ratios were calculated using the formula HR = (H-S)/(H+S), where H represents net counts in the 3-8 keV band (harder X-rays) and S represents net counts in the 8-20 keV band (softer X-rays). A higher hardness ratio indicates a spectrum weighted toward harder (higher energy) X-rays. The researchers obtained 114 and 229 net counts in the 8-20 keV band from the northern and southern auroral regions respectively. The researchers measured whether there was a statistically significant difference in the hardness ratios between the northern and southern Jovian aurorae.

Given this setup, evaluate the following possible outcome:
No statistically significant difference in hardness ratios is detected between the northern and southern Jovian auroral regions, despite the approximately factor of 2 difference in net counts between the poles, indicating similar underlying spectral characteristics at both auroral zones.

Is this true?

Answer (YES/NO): YES